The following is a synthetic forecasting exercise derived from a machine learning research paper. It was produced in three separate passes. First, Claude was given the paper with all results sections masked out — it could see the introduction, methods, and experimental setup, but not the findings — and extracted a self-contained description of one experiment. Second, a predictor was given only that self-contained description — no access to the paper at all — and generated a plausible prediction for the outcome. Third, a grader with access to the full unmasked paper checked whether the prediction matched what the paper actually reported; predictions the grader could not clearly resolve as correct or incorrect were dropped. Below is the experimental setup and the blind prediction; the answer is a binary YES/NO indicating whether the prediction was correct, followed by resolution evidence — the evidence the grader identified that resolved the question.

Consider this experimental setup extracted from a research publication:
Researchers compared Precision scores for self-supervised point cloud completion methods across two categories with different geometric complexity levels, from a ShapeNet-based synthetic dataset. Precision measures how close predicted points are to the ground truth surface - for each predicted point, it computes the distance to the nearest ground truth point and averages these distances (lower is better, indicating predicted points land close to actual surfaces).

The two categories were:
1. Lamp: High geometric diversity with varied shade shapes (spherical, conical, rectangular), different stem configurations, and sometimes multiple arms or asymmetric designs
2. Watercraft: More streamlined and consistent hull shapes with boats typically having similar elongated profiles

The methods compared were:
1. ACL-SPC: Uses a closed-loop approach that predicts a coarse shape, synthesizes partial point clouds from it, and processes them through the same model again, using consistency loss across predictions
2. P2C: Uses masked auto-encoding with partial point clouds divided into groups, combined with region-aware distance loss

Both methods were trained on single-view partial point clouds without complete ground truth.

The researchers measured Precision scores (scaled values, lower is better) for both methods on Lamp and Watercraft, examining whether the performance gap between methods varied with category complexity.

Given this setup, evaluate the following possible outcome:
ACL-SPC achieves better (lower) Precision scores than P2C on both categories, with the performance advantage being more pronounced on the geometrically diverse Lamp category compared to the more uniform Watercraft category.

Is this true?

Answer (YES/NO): NO